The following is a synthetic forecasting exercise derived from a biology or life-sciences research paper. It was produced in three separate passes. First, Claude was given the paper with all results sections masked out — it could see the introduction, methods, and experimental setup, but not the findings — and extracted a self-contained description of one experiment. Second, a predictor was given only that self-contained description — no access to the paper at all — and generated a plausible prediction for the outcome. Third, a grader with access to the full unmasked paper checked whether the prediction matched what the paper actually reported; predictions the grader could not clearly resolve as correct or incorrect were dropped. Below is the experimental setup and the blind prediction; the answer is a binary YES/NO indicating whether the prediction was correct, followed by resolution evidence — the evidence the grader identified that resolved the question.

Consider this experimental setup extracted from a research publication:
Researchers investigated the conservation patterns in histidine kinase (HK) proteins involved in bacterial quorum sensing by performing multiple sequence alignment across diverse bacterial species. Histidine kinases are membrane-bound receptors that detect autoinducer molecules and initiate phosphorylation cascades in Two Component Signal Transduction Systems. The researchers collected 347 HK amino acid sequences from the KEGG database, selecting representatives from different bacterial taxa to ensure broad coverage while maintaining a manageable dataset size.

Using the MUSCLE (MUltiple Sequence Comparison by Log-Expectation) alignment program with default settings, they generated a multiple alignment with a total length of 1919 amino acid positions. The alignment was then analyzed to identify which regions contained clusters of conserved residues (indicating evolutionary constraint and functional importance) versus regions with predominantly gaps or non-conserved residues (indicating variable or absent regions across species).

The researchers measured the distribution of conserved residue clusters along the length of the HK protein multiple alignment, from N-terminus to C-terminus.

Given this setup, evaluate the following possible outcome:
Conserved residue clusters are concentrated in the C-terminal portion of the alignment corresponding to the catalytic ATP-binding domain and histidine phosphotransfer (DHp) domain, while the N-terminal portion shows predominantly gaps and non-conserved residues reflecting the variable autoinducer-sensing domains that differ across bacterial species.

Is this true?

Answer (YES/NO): NO